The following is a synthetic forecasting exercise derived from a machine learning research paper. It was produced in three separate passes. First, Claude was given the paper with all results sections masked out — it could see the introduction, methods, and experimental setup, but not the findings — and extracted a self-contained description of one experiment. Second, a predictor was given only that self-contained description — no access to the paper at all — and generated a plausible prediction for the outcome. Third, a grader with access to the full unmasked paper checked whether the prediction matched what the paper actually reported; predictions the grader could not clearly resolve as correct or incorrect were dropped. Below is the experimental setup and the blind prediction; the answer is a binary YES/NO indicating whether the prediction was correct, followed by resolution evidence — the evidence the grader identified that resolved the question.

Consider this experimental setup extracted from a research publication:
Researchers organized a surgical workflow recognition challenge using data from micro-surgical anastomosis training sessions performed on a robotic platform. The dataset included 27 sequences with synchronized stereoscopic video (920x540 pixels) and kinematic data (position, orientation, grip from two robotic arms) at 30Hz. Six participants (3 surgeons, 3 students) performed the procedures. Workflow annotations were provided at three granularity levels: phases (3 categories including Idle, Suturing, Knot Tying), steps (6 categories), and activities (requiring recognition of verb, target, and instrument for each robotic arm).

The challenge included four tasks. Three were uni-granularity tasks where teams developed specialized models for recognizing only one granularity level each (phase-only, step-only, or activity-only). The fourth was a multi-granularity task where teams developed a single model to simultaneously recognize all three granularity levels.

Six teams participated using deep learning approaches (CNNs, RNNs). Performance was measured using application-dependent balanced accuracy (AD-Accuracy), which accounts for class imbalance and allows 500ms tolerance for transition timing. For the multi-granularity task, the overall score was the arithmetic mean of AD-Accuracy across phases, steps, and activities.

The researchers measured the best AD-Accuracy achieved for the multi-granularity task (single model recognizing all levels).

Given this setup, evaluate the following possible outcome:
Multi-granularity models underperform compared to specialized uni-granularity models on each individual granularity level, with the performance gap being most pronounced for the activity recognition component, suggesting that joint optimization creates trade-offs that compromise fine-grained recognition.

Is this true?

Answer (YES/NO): NO